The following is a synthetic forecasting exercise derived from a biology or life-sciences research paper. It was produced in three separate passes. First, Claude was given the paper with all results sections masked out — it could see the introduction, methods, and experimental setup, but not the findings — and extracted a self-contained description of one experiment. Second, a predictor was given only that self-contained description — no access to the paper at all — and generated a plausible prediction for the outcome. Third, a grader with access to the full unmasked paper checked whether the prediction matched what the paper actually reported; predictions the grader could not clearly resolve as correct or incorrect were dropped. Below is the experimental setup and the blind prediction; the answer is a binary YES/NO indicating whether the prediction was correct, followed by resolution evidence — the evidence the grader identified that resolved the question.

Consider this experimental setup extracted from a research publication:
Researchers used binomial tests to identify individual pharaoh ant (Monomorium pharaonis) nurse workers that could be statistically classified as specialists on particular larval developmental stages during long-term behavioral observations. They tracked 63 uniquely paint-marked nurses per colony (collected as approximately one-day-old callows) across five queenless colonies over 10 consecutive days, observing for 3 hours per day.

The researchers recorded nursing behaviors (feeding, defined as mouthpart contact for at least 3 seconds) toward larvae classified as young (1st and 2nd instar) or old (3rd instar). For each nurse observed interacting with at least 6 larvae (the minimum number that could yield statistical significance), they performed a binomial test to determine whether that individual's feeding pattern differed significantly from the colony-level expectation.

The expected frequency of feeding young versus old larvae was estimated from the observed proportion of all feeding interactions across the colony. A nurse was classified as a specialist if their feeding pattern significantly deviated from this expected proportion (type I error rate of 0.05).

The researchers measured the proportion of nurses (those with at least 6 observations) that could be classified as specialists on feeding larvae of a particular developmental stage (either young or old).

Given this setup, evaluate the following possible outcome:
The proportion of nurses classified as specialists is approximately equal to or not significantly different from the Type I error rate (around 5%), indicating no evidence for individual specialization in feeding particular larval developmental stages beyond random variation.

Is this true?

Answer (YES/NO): NO